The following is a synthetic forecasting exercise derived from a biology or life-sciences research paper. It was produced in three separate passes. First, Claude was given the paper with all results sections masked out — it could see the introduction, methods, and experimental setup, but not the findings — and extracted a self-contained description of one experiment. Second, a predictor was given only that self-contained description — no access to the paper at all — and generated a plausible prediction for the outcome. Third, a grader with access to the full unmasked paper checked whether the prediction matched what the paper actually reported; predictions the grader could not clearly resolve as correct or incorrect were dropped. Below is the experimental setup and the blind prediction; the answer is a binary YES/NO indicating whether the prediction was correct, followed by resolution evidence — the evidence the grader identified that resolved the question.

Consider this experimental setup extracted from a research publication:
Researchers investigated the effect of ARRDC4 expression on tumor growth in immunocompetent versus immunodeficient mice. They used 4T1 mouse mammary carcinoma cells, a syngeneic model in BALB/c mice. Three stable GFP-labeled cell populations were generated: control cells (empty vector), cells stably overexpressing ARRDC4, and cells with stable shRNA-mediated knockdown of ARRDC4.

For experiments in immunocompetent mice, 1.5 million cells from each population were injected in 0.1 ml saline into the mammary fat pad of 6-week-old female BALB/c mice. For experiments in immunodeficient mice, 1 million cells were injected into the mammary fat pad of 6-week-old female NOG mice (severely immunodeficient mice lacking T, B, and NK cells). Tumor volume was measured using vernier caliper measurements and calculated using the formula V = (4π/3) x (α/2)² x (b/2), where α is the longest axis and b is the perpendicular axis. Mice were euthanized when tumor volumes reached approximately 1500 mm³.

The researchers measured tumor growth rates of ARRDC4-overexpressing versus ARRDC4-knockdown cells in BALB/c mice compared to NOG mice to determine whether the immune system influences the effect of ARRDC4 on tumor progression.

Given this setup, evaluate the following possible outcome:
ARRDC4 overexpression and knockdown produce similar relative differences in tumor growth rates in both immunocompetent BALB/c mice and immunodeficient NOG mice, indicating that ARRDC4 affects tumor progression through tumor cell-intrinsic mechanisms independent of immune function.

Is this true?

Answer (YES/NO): NO